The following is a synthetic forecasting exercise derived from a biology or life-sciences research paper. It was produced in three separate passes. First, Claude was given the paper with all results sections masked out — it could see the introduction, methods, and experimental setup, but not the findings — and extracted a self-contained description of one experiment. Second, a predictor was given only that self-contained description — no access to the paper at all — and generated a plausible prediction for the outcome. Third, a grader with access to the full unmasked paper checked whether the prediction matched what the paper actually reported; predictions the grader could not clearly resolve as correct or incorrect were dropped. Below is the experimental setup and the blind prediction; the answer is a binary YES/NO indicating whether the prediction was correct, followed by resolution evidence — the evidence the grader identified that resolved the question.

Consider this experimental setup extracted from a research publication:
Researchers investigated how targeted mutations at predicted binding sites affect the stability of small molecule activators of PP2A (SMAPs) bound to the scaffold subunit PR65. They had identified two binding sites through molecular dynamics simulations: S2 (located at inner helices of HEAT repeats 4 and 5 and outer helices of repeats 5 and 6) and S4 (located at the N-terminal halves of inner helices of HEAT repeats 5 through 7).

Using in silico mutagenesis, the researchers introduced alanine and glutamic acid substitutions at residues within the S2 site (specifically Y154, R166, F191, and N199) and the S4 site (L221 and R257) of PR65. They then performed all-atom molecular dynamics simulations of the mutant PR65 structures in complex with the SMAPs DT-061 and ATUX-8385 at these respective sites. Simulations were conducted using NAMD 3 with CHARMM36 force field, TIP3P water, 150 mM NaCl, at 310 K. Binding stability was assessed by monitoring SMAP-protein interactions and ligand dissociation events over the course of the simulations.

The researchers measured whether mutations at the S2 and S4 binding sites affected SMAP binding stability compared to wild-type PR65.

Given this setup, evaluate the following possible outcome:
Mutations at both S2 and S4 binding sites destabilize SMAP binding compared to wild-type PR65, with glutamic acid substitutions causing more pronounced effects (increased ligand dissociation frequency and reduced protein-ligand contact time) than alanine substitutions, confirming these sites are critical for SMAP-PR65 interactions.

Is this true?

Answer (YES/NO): NO